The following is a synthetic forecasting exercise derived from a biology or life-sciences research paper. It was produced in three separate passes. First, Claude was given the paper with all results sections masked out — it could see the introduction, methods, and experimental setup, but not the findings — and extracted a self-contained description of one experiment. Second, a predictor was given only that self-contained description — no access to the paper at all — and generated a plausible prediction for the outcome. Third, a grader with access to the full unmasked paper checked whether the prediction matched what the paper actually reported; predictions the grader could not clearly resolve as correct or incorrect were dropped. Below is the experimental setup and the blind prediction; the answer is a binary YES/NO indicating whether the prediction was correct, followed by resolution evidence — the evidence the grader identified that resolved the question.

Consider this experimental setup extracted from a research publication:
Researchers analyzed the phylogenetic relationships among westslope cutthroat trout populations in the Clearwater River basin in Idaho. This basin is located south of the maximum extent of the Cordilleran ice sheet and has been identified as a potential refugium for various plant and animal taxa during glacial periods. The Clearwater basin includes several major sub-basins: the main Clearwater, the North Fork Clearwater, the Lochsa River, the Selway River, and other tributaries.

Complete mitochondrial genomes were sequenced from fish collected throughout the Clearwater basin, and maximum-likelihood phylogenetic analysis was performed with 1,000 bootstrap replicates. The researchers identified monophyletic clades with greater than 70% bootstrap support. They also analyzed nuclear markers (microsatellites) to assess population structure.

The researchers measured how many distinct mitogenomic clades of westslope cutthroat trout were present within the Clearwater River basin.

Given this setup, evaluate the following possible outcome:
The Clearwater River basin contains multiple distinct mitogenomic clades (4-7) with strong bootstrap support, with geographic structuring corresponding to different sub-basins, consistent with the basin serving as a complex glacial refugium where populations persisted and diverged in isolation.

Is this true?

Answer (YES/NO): YES